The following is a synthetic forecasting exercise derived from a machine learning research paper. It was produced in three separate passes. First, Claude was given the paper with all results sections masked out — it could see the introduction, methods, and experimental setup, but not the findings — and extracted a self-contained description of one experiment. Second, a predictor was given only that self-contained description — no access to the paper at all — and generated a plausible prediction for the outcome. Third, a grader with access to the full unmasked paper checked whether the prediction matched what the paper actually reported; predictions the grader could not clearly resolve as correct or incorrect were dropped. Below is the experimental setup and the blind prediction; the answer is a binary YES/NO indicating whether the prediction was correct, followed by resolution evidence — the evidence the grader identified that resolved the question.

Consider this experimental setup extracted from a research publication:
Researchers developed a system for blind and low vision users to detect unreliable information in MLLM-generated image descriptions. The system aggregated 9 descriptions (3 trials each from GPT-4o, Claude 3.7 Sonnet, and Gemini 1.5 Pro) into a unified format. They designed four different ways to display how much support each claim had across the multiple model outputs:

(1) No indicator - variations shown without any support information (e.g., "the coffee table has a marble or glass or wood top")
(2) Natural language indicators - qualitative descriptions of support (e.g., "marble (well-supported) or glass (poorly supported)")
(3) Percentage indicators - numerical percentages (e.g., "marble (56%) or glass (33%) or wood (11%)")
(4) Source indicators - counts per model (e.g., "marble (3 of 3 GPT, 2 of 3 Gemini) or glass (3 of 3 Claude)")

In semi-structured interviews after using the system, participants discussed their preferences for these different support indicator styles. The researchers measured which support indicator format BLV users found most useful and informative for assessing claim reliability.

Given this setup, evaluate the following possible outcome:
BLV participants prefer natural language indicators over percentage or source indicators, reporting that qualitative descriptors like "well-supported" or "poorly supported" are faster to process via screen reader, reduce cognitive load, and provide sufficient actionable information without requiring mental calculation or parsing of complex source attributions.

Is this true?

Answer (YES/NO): NO